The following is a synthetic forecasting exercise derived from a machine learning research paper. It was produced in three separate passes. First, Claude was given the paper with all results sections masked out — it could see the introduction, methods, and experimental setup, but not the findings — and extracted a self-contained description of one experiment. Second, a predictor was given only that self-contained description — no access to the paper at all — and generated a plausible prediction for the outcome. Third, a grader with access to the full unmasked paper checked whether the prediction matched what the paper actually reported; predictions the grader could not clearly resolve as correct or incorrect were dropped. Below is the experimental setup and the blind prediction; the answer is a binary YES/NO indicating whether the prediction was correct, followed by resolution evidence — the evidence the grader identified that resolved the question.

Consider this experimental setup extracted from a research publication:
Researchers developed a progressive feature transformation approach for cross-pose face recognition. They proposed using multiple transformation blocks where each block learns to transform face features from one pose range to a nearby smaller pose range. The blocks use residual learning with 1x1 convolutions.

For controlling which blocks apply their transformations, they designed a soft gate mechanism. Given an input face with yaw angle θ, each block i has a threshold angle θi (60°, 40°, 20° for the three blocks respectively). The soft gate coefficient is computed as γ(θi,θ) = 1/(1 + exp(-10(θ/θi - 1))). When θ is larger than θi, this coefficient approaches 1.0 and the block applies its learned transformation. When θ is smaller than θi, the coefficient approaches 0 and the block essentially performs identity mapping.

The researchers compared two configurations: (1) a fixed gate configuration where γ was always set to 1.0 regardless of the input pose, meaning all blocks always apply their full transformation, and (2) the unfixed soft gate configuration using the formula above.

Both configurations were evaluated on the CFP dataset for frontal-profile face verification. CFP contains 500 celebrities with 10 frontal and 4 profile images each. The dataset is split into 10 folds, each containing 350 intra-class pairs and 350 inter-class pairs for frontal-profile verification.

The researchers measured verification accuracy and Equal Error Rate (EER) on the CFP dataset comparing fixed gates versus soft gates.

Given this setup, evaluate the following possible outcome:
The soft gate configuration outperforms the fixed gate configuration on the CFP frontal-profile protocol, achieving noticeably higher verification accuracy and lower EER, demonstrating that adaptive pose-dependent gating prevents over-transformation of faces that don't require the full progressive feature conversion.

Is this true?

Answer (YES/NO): YES